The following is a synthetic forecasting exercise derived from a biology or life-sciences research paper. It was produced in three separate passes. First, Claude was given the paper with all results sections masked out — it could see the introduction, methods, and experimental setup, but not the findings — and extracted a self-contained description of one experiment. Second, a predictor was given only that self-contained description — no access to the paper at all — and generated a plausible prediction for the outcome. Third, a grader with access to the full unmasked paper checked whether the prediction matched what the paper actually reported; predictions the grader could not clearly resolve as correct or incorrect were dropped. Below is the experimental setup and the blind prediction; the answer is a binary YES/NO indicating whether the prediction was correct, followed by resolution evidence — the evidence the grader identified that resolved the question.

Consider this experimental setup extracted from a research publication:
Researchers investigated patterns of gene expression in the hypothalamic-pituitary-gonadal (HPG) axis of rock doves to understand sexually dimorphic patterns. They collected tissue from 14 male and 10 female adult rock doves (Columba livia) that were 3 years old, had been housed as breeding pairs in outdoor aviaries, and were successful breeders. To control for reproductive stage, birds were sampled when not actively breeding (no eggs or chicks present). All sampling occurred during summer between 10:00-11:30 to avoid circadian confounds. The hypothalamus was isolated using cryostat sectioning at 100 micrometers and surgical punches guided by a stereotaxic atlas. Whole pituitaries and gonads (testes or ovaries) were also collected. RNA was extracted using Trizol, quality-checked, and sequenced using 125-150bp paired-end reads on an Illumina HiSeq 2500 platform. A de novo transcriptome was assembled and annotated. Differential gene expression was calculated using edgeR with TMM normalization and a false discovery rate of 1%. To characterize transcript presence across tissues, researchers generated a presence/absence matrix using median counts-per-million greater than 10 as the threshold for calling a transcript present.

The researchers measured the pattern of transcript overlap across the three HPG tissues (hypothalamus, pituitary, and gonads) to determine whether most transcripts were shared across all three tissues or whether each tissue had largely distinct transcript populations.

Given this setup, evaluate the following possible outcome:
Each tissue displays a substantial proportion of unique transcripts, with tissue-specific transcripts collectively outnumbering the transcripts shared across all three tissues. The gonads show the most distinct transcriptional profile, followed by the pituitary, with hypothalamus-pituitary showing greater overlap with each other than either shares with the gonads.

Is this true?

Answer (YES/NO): NO